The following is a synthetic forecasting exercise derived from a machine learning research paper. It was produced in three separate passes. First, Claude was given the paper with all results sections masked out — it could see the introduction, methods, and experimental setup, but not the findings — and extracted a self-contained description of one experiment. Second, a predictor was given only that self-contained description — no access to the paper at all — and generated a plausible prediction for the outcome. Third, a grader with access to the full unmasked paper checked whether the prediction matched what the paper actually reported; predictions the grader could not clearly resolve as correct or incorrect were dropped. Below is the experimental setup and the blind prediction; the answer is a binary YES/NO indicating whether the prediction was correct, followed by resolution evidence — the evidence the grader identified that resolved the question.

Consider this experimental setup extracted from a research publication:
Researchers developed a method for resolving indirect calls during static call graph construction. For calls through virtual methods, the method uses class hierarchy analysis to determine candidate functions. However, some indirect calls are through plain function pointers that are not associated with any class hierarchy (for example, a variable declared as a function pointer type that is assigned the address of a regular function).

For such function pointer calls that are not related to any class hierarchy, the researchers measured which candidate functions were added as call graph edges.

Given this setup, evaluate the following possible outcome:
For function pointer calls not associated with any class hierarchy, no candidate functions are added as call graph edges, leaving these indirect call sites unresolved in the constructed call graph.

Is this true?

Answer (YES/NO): NO